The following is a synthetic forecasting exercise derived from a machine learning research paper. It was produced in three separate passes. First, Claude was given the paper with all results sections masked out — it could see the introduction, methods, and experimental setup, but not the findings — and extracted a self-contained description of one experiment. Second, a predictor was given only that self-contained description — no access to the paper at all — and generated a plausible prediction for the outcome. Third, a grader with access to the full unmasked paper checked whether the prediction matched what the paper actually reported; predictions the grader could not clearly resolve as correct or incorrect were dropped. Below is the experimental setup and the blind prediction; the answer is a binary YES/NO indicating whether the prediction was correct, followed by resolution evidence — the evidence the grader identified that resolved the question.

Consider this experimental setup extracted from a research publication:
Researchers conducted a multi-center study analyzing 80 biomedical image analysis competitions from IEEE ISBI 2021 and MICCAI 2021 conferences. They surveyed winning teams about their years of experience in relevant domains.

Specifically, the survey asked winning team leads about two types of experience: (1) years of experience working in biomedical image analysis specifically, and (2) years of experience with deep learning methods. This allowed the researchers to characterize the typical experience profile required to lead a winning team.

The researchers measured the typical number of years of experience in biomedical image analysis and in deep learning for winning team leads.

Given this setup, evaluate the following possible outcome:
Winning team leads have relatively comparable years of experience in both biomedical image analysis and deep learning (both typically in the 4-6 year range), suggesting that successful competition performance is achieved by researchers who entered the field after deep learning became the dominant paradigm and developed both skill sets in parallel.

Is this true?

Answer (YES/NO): YES